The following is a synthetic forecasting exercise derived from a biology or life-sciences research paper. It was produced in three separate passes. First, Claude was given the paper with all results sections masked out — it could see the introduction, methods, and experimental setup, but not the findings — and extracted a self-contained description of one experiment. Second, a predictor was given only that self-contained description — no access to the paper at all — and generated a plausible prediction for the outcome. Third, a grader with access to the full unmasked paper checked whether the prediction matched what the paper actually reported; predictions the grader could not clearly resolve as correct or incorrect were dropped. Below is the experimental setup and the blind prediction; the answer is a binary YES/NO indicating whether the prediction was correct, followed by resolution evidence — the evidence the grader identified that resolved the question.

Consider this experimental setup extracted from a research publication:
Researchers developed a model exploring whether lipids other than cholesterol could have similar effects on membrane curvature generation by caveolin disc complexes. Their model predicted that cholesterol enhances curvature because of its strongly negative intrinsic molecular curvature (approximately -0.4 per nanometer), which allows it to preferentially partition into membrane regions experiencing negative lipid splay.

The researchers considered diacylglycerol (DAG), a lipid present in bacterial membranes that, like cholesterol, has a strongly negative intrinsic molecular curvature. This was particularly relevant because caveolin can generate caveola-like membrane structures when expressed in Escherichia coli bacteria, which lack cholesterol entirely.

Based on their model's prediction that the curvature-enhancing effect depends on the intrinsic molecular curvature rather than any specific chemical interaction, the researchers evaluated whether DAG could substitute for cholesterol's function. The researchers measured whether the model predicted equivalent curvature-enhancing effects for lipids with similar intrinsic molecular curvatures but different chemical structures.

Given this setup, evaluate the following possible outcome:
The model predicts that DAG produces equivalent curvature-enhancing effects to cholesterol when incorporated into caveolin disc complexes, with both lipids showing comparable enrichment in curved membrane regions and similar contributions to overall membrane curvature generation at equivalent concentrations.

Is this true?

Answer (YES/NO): YES